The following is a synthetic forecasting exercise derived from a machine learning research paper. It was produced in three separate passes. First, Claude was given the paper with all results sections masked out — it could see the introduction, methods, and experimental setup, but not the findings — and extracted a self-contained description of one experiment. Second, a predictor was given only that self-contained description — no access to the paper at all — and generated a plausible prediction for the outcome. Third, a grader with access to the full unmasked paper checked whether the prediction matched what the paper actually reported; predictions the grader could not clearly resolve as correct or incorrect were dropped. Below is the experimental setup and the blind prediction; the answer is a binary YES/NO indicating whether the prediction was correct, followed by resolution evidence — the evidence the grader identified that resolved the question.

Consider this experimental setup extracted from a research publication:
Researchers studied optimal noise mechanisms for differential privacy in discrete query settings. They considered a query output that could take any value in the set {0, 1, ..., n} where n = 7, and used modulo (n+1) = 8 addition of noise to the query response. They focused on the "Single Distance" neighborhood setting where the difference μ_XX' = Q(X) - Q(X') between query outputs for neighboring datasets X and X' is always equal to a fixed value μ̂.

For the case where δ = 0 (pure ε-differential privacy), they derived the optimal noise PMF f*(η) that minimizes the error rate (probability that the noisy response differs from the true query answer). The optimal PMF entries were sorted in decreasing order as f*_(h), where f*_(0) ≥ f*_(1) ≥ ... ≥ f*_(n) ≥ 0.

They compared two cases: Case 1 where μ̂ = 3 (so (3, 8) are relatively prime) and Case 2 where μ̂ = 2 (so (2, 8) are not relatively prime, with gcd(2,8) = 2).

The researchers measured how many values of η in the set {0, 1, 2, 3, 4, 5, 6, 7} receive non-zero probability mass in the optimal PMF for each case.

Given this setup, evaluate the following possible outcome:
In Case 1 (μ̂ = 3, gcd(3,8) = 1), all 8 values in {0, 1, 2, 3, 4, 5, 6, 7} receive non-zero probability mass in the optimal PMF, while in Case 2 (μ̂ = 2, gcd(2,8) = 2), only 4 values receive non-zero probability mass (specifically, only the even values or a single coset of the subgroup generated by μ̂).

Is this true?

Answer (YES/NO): YES